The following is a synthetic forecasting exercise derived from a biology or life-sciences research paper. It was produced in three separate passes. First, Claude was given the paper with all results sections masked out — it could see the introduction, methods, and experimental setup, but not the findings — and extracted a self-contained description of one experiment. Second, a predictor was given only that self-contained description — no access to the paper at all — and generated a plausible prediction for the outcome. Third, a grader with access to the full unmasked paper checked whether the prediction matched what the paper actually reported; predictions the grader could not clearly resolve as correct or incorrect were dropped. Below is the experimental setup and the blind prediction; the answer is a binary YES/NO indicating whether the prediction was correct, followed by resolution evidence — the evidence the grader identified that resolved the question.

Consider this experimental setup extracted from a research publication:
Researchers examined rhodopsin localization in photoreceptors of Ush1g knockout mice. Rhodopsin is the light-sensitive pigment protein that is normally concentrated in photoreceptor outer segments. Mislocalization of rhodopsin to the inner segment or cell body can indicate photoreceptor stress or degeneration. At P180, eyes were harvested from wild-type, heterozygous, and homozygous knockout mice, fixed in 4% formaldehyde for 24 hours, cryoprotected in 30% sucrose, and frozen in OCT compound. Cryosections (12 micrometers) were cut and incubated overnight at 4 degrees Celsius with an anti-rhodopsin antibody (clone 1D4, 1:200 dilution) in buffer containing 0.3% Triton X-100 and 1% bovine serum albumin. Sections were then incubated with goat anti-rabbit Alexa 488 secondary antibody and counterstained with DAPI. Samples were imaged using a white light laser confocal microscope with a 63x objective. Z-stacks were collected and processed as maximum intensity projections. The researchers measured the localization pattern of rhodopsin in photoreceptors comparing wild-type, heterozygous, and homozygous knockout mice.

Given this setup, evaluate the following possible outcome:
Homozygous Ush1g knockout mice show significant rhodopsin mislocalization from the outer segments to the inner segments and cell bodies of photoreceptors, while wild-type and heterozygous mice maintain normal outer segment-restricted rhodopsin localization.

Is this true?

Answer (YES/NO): NO